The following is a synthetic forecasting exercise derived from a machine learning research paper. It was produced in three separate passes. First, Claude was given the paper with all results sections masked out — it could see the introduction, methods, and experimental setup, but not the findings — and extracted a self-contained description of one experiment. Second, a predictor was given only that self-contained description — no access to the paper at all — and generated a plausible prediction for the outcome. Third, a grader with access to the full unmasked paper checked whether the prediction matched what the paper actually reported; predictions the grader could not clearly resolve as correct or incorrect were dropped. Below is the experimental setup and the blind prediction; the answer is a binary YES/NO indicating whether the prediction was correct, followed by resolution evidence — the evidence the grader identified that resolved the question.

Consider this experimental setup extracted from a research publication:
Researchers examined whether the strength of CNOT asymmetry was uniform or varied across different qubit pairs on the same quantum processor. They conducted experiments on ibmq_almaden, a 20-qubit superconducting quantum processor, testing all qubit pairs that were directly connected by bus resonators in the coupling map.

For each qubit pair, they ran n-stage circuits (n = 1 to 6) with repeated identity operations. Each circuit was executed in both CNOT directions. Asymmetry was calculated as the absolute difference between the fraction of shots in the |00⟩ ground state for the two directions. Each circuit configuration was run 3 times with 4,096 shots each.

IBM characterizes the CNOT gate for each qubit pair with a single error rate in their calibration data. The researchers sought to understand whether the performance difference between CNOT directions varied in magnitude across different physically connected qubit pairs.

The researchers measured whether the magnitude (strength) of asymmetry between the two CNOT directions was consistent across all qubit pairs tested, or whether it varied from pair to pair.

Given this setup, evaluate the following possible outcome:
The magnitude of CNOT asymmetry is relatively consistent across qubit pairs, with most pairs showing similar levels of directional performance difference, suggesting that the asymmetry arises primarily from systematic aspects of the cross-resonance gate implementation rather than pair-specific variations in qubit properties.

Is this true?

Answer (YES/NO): NO